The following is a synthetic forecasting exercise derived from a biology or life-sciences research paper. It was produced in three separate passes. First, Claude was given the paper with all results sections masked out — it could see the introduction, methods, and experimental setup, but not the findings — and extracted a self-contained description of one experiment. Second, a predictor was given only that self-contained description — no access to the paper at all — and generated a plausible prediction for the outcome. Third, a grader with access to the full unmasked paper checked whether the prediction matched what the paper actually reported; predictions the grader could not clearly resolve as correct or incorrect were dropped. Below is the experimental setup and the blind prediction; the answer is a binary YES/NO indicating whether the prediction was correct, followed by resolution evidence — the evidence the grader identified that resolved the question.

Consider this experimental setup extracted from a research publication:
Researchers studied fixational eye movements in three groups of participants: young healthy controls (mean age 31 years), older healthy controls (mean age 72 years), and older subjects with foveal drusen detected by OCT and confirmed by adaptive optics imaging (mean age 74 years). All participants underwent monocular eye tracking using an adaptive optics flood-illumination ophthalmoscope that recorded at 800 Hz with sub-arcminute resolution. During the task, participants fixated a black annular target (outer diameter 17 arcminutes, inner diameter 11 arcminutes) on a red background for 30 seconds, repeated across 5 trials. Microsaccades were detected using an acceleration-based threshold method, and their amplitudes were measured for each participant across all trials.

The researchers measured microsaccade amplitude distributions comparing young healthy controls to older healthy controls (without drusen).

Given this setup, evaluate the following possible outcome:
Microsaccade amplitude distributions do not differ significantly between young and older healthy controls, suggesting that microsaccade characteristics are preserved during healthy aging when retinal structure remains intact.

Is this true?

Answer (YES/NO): YES